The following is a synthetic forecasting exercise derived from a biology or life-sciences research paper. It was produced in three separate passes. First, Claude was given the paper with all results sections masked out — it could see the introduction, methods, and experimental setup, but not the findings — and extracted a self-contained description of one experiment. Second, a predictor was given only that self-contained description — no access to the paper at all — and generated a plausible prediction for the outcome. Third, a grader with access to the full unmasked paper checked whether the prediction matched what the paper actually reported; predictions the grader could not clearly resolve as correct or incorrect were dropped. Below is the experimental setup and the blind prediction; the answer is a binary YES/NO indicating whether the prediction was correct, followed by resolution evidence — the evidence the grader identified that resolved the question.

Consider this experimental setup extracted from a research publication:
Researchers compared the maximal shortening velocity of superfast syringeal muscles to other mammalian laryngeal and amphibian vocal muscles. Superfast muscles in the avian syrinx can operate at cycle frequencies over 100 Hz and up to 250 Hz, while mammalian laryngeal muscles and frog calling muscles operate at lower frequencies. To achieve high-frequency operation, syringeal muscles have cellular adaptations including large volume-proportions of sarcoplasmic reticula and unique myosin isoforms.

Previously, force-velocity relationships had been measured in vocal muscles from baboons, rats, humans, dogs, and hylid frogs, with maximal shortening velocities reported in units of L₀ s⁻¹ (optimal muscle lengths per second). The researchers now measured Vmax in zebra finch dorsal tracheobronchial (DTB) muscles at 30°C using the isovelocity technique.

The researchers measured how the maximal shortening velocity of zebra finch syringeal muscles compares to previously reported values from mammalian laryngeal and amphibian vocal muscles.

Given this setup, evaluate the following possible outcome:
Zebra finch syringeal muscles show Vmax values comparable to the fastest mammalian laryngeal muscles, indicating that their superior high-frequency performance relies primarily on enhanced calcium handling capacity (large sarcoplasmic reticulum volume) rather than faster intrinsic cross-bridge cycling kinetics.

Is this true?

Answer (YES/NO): NO